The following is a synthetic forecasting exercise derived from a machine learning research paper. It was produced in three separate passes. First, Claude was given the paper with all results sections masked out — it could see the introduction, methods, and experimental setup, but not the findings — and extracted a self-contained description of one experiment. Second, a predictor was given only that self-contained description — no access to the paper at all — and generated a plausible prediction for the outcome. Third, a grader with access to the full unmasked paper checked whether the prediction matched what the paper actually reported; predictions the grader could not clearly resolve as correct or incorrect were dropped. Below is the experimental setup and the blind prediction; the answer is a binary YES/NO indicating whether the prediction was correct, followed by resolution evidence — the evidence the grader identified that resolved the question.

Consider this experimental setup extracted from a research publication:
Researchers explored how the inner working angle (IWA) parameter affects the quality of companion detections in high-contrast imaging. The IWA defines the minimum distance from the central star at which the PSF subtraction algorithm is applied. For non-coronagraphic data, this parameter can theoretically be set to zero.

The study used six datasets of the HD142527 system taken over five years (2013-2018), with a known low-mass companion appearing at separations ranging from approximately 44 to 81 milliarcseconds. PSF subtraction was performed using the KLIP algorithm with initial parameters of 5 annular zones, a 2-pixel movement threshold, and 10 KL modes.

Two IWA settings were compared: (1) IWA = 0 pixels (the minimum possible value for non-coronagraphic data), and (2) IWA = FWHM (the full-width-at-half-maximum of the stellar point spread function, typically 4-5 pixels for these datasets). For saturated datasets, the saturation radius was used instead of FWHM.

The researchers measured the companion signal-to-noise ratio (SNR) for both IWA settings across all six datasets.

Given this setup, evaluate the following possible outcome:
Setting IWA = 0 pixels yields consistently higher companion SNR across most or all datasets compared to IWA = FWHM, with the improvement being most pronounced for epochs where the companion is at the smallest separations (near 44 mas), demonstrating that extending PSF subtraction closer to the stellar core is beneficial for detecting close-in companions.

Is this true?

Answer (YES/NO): NO